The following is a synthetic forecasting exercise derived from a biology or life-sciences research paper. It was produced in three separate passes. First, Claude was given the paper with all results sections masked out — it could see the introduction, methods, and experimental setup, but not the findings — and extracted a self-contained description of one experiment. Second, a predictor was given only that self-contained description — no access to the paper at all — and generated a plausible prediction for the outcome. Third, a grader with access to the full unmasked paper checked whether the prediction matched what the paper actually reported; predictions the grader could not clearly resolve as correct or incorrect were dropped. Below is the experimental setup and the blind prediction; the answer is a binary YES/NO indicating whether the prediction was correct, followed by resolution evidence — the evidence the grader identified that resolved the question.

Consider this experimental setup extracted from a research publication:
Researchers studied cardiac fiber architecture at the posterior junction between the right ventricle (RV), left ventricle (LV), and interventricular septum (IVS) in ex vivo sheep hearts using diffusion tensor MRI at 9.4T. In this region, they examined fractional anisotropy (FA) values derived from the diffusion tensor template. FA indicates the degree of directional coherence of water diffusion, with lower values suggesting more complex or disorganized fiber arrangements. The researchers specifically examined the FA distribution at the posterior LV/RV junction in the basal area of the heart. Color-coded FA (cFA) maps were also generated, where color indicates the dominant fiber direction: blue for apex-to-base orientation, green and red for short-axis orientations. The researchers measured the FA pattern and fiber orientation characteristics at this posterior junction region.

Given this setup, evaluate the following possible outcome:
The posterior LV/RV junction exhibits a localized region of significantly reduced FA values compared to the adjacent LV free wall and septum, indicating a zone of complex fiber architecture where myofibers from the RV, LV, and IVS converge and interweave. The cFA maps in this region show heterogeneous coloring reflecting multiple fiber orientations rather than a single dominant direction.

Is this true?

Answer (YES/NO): NO